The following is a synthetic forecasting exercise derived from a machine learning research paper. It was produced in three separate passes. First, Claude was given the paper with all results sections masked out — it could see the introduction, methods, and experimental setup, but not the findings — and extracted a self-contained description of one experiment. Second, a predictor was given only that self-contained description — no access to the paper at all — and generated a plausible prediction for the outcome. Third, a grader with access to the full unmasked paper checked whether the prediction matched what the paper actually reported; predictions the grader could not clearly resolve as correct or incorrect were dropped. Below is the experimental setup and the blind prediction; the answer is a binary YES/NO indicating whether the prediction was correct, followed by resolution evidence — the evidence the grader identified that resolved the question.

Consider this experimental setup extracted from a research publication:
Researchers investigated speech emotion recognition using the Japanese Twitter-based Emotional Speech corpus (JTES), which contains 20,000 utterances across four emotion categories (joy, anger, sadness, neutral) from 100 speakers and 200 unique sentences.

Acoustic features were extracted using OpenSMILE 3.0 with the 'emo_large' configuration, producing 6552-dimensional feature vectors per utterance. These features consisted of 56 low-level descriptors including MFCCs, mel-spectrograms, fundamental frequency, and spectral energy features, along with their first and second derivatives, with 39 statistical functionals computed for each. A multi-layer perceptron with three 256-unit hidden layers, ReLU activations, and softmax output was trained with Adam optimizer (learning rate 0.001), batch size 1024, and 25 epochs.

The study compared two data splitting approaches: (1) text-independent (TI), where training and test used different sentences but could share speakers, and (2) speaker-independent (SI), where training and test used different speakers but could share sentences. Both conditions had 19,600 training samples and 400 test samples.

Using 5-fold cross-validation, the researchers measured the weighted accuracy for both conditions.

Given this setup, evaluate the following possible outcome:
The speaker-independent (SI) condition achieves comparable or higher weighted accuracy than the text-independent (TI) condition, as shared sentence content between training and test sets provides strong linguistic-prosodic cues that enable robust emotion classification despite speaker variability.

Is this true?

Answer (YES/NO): YES